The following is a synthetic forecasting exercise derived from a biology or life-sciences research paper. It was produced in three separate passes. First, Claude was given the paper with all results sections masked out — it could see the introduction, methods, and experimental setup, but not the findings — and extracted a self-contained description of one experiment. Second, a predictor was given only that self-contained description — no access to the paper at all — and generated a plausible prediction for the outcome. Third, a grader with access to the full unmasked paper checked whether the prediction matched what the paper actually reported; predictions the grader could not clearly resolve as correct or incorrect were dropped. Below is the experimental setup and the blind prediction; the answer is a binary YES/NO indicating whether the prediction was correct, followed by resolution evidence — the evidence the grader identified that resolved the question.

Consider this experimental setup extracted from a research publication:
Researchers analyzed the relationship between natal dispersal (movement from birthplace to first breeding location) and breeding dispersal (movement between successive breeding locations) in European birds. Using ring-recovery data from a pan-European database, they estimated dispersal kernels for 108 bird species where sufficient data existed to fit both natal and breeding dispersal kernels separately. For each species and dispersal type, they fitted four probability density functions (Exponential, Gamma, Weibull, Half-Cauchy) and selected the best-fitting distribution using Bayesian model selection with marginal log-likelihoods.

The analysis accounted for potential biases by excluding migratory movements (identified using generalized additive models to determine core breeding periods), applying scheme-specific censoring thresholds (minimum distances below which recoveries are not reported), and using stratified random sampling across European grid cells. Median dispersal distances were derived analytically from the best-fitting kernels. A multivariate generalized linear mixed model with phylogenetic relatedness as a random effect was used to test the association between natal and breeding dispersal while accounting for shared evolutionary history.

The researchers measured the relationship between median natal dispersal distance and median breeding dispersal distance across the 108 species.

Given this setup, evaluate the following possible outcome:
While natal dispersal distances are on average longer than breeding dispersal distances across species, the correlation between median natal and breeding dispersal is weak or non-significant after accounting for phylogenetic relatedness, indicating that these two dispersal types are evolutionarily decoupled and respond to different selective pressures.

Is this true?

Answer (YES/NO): NO